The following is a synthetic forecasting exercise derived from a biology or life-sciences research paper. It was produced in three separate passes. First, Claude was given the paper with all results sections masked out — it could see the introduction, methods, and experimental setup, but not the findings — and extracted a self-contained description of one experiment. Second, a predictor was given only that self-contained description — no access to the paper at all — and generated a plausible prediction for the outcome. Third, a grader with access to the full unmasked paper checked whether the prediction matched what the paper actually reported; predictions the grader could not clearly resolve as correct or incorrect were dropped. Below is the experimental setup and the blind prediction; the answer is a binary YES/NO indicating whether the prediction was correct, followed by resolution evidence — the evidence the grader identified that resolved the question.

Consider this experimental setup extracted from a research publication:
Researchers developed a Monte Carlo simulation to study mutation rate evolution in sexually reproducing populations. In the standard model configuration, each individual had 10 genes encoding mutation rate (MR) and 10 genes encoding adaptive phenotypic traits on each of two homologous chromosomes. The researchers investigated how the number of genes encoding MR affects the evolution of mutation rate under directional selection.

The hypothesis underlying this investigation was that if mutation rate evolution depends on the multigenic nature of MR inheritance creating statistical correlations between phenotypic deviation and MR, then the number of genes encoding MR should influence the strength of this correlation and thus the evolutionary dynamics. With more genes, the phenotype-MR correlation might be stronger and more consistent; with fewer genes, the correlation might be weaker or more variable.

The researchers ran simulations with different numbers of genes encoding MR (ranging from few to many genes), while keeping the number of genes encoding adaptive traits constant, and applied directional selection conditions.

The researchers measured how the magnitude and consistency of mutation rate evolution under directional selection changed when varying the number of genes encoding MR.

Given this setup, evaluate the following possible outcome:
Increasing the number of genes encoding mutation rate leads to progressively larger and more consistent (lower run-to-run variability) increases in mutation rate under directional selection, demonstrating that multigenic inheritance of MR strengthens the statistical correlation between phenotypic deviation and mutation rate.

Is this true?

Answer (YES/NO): NO